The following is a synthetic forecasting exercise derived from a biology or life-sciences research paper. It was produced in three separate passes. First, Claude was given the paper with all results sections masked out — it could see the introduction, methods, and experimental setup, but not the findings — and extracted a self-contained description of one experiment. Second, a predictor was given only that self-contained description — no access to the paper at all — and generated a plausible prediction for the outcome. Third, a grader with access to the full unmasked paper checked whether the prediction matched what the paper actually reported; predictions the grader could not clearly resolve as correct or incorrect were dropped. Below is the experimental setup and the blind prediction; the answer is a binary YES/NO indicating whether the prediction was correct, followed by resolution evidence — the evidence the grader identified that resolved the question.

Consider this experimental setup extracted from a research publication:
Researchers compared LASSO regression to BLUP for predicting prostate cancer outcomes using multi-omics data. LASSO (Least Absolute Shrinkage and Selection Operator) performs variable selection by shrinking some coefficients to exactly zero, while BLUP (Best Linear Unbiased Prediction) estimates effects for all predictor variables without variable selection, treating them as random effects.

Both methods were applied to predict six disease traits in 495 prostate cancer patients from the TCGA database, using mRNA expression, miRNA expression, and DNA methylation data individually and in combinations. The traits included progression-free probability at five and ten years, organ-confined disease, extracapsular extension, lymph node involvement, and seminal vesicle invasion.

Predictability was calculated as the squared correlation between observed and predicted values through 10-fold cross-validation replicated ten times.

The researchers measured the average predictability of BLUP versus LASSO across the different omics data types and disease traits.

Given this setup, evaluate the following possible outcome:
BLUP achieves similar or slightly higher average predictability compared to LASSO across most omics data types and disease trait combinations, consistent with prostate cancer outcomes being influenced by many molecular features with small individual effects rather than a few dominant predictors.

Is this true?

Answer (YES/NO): YES